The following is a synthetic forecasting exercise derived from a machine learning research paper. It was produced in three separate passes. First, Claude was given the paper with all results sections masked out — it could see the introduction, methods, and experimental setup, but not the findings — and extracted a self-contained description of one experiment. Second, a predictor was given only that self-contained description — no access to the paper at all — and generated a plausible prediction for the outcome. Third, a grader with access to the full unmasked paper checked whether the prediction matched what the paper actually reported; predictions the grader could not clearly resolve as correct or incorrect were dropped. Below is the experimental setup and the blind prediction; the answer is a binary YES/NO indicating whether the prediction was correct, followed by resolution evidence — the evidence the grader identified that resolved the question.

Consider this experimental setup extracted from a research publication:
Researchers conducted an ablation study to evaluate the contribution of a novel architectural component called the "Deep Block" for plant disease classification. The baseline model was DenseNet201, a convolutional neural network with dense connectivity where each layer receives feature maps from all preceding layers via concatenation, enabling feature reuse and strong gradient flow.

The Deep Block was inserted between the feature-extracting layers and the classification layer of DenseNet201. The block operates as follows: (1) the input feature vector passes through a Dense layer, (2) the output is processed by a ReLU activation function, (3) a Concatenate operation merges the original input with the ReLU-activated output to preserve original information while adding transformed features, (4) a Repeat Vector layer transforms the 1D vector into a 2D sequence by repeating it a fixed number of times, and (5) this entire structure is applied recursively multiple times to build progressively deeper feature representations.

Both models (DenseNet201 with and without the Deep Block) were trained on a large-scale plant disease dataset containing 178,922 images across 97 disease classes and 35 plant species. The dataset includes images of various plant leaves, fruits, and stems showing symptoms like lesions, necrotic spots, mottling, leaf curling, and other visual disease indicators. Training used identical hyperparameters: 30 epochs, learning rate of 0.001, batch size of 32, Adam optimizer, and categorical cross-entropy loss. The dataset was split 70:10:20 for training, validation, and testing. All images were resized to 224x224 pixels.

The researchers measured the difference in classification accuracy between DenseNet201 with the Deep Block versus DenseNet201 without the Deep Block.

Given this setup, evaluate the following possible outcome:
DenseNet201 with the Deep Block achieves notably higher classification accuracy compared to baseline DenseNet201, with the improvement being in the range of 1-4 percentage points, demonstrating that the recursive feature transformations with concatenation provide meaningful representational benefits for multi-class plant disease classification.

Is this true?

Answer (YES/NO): YES